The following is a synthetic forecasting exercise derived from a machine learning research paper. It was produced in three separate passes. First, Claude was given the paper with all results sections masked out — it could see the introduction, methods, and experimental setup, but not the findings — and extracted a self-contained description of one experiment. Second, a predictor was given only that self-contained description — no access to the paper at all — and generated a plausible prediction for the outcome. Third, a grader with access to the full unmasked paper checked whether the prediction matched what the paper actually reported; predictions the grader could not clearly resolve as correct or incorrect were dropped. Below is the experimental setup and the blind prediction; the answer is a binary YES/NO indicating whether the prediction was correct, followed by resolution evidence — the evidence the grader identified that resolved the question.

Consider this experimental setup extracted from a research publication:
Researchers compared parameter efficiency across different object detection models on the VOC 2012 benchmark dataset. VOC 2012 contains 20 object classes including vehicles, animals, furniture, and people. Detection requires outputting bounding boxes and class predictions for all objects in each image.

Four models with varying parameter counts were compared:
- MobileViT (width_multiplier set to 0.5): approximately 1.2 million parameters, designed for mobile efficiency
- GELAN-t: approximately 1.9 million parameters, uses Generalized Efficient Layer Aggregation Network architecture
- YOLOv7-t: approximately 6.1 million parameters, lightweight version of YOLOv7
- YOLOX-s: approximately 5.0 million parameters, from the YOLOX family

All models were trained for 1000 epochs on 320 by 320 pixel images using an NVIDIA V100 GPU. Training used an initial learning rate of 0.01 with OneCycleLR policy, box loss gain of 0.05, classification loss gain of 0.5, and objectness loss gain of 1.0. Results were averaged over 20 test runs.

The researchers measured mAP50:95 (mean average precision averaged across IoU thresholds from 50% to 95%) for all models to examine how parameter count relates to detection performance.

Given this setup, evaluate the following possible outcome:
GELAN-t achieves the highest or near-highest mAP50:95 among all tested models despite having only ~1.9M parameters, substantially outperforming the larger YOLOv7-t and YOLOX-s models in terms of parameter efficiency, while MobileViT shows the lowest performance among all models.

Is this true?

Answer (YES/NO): NO